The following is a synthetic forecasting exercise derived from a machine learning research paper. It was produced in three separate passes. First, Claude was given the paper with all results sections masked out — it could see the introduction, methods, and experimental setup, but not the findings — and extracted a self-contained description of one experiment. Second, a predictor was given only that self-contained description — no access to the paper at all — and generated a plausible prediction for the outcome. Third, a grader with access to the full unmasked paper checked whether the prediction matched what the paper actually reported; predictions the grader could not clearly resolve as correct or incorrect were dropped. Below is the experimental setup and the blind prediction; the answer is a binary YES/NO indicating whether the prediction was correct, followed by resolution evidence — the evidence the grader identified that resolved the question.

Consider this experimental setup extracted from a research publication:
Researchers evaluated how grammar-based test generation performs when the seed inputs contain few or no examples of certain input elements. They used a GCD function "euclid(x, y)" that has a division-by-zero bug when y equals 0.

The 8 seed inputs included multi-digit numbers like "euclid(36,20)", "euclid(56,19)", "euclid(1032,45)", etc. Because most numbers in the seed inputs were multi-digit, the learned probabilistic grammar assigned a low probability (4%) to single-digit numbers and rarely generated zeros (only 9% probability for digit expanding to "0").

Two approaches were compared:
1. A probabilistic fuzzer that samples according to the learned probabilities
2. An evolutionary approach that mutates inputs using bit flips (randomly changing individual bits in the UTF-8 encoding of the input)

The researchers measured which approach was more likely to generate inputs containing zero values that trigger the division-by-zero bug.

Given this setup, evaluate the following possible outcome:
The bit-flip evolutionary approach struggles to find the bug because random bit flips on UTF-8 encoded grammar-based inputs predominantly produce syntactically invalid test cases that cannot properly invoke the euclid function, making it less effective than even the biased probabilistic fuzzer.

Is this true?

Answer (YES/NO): NO